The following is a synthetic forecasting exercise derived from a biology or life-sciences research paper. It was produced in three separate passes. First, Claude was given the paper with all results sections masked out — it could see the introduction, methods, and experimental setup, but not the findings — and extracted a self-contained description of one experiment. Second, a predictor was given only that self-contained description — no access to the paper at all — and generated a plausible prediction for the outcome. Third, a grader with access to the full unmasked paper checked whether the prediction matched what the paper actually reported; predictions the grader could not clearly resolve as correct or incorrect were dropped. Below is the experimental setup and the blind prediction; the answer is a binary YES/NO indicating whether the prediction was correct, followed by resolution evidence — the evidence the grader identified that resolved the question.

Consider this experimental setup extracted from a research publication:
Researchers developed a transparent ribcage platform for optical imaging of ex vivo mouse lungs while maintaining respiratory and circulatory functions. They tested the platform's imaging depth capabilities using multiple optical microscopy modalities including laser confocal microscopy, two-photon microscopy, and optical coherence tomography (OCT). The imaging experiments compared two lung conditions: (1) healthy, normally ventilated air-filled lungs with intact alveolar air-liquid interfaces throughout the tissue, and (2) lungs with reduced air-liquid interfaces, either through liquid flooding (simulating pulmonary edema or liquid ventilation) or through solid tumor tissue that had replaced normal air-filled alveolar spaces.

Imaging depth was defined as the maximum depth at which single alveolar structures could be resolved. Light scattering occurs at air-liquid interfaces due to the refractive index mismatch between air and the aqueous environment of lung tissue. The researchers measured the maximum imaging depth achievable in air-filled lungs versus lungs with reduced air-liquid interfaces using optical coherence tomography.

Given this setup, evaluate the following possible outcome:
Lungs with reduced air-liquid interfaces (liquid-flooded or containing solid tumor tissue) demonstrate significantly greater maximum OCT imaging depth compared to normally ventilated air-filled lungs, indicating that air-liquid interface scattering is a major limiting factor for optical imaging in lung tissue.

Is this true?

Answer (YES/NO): YES